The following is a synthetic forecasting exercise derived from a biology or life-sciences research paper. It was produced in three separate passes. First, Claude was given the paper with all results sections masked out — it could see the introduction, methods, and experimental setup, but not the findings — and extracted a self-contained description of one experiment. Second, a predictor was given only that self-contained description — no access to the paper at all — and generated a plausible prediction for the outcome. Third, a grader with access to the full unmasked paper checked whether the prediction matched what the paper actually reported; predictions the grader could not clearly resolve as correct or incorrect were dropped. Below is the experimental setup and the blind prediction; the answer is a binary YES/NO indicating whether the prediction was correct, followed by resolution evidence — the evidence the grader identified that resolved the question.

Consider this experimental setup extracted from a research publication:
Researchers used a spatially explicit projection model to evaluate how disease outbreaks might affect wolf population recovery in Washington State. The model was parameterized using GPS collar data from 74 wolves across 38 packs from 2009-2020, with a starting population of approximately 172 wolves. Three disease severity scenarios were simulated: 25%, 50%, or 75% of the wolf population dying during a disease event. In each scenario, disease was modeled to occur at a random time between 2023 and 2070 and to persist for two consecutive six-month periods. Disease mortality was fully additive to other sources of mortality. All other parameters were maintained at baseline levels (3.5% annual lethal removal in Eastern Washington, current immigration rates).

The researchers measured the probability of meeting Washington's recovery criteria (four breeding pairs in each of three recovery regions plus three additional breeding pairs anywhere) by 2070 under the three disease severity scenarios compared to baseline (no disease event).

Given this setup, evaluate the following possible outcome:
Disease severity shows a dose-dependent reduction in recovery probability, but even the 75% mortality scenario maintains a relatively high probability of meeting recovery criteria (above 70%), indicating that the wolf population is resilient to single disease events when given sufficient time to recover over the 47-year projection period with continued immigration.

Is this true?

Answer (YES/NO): NO